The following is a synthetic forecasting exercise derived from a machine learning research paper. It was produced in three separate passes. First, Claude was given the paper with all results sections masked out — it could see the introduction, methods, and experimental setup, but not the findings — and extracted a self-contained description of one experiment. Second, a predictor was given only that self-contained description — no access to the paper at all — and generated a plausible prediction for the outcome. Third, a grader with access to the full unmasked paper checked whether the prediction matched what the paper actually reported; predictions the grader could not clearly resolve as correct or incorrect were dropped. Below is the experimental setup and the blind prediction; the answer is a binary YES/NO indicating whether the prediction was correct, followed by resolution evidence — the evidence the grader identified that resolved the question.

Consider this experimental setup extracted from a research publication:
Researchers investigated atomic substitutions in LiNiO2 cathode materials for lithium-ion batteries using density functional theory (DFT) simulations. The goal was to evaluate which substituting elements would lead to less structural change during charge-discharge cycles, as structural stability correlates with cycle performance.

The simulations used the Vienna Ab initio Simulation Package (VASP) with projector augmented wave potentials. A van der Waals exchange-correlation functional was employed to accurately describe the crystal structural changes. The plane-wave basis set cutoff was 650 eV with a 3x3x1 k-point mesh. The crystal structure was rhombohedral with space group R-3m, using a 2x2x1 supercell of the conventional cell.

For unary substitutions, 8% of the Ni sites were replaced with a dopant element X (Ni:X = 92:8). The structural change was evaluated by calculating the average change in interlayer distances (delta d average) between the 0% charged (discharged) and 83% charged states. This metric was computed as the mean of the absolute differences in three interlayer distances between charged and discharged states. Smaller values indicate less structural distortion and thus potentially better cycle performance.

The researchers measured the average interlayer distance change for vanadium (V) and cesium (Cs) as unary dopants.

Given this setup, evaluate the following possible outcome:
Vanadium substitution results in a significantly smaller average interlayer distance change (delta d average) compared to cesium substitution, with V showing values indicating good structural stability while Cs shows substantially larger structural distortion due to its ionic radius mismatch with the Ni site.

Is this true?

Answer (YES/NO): YES